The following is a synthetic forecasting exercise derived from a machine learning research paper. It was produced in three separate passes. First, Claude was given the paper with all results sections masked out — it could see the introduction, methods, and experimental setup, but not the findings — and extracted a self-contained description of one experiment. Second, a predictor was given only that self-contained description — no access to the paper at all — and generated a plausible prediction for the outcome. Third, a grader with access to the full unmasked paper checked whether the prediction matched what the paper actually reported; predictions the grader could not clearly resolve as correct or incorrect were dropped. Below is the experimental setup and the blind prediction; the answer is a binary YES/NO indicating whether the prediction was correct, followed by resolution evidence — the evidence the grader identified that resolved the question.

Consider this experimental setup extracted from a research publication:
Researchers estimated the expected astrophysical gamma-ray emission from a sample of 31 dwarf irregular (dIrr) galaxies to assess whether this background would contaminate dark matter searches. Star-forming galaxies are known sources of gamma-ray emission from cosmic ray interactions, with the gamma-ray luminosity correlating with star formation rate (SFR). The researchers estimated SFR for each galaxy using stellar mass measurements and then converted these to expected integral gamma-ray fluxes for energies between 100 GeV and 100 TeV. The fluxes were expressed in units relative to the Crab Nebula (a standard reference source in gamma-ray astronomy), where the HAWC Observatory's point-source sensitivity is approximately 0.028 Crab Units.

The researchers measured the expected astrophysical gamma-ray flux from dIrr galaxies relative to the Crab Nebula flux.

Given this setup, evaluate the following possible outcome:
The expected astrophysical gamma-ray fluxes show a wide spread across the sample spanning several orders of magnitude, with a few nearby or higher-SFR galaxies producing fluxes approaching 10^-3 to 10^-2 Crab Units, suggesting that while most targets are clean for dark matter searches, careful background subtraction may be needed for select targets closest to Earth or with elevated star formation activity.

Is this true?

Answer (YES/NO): NO